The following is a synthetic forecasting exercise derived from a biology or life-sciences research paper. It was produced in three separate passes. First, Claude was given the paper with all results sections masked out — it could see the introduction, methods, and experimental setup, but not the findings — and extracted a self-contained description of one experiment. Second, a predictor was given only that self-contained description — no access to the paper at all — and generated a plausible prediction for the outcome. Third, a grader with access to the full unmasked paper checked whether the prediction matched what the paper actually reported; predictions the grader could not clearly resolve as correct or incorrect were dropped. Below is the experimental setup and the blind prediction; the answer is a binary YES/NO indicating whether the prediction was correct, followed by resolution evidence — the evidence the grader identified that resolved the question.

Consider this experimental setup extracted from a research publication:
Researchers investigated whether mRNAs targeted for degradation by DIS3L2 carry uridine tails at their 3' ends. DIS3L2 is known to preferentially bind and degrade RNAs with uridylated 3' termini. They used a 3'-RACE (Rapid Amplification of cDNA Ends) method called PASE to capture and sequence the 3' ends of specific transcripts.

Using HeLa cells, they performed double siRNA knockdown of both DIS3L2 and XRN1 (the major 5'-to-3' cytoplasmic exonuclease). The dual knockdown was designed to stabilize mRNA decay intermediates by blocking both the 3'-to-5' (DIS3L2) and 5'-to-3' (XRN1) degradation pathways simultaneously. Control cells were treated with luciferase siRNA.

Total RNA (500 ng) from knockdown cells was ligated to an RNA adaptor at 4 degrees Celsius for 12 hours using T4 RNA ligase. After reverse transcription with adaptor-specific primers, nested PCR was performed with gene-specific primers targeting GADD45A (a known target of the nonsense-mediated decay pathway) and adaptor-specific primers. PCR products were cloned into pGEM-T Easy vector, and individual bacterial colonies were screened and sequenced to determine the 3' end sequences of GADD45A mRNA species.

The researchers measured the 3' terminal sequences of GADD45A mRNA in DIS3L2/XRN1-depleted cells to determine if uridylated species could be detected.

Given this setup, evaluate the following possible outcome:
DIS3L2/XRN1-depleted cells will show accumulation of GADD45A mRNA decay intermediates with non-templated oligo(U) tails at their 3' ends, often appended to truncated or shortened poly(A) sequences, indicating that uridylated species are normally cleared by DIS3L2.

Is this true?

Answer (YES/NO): YES